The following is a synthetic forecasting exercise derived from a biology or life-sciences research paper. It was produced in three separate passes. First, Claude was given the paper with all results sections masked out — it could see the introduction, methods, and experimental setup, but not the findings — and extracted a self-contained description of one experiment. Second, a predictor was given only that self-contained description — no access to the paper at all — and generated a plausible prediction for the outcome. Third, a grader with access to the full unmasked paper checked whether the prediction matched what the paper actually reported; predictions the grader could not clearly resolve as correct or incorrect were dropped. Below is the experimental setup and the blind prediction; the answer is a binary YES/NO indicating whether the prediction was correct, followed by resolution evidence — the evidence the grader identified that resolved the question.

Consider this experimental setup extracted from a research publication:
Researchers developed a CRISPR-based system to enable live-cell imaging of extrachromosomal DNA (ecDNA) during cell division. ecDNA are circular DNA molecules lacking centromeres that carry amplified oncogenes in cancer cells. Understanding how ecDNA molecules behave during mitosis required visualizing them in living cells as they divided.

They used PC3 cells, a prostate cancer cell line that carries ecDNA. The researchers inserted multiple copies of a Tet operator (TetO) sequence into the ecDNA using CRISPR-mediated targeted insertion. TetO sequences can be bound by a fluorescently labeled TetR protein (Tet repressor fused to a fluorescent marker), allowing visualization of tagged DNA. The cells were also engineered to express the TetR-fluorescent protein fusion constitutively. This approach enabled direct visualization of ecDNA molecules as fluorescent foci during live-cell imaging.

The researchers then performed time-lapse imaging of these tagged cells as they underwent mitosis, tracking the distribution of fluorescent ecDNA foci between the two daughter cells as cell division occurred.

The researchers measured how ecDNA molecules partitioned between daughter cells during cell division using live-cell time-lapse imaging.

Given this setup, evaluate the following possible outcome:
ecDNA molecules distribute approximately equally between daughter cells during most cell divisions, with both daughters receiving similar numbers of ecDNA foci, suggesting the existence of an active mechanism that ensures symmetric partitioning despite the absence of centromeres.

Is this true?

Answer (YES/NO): NO